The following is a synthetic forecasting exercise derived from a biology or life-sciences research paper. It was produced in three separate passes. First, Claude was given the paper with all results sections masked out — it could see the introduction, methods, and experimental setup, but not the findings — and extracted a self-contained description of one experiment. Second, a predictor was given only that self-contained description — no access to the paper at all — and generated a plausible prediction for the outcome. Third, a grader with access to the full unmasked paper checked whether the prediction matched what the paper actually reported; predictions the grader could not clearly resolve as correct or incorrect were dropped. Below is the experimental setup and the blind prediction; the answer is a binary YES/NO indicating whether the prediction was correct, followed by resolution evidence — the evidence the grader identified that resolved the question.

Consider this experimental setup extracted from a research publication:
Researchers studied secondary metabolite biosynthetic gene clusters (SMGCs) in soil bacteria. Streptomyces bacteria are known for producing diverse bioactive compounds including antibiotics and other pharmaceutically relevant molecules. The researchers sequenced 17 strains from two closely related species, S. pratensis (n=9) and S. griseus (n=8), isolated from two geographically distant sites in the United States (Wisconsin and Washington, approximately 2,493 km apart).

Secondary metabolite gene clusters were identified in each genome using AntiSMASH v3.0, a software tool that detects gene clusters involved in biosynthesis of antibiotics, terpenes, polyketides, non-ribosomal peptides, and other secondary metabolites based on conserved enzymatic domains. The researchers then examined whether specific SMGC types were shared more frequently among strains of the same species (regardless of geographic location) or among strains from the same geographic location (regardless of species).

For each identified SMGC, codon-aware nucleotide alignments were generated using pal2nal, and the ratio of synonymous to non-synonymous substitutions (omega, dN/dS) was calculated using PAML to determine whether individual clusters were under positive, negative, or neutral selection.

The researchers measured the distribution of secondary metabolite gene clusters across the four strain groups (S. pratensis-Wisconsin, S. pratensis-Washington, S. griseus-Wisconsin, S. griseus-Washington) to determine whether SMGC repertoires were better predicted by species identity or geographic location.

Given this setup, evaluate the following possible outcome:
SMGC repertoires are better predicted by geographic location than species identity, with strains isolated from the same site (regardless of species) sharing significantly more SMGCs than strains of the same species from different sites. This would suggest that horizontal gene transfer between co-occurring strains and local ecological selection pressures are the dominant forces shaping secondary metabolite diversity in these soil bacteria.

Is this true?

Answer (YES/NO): NO